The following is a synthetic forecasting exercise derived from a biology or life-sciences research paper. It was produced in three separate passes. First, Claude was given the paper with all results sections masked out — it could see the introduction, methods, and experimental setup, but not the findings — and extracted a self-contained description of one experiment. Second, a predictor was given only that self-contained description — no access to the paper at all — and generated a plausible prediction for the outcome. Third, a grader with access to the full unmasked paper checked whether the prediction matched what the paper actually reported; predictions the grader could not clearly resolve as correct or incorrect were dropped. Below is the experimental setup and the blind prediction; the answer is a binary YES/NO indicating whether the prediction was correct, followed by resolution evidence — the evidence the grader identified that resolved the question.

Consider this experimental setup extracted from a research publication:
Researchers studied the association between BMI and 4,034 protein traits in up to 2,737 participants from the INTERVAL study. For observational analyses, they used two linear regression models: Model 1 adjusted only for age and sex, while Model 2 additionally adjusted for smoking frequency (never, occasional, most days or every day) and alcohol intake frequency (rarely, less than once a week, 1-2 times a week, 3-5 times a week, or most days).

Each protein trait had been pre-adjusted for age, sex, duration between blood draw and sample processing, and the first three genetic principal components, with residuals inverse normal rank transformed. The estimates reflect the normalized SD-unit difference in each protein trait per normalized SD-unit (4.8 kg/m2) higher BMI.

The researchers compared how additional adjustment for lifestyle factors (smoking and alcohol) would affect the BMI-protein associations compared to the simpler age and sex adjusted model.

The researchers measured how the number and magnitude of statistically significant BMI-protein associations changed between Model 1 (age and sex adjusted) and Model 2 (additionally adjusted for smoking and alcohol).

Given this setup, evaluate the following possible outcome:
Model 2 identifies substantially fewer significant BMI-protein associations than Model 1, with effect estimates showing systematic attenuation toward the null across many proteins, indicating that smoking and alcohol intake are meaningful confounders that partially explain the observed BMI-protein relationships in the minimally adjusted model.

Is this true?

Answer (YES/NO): NO